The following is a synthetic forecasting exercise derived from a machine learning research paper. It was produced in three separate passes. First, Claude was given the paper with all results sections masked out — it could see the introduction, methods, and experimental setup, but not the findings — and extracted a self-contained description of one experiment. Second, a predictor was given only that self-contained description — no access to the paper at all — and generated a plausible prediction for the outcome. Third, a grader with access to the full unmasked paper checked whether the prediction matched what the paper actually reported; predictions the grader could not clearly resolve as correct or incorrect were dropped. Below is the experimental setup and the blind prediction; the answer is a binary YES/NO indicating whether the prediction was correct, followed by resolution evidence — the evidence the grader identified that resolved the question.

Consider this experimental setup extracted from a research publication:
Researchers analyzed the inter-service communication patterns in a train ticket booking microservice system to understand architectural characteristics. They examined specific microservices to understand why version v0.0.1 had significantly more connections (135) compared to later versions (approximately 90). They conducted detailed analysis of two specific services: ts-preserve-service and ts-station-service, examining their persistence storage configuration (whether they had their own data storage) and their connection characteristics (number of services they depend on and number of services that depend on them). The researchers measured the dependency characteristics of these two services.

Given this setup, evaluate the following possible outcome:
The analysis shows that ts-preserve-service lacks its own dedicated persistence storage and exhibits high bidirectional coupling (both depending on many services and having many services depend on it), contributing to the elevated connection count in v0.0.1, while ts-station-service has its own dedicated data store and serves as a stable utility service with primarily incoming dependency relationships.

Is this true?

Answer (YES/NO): NO